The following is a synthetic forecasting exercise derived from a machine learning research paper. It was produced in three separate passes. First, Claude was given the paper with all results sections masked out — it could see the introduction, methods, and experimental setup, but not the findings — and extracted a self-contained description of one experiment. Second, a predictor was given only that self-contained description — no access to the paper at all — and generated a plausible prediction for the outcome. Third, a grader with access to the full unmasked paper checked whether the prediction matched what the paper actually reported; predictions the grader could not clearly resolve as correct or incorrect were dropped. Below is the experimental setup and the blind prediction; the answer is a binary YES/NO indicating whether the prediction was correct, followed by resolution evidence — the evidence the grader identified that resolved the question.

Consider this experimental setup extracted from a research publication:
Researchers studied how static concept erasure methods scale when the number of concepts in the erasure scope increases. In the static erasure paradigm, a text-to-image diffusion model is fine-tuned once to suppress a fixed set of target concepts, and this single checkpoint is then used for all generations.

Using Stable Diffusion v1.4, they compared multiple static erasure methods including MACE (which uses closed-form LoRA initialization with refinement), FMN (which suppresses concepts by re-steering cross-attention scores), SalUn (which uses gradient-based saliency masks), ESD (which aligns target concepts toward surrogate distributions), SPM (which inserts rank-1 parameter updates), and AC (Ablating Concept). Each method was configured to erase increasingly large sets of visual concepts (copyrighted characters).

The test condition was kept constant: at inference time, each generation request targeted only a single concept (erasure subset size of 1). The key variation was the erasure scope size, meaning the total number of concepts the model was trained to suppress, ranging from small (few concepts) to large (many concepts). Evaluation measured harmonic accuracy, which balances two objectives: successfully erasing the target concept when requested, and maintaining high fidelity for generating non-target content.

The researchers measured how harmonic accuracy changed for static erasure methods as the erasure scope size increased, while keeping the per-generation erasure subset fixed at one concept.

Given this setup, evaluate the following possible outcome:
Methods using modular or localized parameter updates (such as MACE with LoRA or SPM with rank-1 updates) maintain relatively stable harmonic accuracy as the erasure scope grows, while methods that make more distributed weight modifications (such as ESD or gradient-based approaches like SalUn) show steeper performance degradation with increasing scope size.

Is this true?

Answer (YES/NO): NO